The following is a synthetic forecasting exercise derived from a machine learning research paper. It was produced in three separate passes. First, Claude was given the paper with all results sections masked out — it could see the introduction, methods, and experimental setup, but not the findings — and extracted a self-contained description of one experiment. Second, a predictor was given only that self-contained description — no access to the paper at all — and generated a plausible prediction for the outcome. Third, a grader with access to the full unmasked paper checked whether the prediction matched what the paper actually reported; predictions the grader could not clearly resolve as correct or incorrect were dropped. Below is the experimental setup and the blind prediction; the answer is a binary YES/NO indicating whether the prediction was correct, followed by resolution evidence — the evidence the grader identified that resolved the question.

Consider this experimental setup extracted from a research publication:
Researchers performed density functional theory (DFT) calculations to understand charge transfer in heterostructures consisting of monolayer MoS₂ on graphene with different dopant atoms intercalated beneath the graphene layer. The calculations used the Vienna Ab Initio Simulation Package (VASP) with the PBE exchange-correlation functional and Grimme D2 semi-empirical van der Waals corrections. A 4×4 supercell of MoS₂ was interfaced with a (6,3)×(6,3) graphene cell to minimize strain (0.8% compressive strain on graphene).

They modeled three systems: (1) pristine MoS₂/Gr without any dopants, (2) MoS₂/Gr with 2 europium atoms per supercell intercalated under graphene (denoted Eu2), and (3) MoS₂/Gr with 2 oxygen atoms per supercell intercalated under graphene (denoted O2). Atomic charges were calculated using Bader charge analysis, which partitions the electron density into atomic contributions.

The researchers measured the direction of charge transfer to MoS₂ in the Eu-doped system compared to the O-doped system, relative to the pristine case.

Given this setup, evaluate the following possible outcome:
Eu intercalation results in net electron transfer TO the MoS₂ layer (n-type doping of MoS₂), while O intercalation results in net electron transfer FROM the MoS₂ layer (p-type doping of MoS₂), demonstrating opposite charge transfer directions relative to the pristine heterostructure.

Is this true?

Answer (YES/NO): NO